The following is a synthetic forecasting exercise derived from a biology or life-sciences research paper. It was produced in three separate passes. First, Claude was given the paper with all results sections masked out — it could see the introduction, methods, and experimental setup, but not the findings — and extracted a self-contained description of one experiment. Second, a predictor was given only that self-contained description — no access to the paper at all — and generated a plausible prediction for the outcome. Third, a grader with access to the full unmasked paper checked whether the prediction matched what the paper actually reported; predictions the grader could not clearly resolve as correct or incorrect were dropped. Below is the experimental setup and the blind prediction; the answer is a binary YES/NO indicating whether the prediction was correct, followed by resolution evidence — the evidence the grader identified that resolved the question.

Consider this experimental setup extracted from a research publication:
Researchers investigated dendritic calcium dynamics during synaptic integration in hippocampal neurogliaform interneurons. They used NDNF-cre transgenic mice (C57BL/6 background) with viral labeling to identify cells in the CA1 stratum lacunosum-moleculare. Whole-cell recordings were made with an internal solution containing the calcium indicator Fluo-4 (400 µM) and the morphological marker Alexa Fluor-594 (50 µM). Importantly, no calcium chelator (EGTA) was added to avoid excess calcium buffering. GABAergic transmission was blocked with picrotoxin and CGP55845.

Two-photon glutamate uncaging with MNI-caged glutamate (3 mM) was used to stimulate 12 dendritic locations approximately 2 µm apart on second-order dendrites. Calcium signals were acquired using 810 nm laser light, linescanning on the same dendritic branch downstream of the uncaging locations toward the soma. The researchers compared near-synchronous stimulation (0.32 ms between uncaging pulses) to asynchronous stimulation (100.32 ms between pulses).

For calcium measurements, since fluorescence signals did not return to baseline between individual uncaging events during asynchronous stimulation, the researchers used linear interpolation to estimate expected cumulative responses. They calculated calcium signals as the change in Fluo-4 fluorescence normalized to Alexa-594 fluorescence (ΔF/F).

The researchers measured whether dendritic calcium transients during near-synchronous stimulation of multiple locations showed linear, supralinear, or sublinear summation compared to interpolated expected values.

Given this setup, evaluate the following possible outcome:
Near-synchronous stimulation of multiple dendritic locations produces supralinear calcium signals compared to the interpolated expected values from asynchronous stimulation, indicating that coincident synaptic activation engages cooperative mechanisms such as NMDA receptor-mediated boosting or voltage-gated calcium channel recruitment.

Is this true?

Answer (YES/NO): YES